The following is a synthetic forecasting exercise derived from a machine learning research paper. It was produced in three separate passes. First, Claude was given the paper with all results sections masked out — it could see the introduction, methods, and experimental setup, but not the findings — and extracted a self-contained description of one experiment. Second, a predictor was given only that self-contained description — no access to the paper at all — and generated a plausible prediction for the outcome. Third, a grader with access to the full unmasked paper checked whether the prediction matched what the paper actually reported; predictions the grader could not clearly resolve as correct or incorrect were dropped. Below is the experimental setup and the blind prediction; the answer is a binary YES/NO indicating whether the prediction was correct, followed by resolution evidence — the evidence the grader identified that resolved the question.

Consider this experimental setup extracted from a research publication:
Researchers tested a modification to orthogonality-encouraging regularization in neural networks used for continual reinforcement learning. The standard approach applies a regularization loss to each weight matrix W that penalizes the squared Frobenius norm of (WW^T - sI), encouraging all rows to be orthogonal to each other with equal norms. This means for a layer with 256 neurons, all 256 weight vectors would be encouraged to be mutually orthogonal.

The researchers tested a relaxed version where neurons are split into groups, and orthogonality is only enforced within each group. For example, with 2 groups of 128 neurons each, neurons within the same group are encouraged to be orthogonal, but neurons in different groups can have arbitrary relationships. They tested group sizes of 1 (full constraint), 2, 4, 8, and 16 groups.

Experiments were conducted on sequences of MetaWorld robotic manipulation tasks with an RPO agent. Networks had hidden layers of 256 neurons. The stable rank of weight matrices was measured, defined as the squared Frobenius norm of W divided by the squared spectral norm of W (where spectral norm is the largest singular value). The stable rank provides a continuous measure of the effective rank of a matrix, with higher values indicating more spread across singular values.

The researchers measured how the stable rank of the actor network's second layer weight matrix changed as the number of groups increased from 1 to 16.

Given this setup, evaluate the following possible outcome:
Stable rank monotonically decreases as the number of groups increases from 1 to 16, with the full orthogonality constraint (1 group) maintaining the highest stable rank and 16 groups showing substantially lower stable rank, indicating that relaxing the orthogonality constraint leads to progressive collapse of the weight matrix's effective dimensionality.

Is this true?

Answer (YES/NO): YES